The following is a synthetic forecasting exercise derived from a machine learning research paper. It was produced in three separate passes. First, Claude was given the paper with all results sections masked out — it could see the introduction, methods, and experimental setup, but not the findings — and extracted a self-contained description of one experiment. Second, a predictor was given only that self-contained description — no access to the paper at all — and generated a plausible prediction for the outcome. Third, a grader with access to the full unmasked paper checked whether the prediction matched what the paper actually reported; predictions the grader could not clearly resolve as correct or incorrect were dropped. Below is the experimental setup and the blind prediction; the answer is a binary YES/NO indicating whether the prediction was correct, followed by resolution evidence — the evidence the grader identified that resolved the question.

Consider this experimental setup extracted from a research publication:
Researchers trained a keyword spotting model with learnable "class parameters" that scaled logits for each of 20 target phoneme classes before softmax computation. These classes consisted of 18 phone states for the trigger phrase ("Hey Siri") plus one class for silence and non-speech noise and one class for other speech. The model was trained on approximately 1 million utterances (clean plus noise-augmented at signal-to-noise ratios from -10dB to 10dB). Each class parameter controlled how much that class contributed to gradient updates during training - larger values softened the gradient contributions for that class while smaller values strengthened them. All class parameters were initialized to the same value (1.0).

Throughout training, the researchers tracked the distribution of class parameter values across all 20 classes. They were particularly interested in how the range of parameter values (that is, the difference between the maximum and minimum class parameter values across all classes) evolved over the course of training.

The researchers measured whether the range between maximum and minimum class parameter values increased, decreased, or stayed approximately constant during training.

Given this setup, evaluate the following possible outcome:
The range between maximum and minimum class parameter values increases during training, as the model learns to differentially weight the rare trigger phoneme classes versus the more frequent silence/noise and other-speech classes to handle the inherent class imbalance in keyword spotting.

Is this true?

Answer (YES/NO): YES